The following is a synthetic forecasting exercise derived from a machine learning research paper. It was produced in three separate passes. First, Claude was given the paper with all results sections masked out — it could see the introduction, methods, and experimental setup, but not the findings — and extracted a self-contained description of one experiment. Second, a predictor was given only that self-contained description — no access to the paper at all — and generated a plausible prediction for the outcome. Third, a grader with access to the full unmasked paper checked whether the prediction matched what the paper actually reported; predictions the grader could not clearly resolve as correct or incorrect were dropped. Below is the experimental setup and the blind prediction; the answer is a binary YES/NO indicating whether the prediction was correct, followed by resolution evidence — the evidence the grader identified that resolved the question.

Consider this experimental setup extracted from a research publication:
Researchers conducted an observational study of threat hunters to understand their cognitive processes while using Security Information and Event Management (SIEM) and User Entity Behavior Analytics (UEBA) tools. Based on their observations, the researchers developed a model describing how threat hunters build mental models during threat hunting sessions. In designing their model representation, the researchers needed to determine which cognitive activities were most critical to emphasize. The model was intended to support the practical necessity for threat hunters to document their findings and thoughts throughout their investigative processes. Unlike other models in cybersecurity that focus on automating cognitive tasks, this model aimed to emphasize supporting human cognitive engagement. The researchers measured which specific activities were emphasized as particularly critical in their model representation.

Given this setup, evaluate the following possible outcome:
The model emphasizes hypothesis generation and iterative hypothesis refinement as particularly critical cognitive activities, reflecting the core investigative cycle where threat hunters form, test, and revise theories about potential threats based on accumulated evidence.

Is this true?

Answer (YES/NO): NO